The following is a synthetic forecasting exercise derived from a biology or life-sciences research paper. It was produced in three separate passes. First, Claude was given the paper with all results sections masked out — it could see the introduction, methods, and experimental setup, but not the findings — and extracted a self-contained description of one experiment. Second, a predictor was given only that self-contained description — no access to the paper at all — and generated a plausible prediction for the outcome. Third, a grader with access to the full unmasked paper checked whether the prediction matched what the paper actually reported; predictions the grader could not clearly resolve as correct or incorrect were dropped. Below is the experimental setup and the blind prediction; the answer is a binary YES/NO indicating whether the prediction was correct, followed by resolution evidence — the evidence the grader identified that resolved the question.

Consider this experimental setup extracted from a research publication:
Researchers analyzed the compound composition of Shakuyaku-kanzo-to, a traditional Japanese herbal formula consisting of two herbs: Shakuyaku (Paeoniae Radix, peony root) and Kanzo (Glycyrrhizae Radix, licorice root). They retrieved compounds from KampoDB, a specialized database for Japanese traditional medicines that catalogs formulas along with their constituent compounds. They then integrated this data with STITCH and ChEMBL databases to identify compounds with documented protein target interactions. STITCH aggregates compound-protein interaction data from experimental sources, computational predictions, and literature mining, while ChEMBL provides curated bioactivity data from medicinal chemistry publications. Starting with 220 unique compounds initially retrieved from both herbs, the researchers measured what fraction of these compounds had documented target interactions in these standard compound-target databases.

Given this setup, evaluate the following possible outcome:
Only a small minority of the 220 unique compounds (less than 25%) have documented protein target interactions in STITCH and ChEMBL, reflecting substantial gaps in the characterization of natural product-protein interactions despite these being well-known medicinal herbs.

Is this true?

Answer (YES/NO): NO